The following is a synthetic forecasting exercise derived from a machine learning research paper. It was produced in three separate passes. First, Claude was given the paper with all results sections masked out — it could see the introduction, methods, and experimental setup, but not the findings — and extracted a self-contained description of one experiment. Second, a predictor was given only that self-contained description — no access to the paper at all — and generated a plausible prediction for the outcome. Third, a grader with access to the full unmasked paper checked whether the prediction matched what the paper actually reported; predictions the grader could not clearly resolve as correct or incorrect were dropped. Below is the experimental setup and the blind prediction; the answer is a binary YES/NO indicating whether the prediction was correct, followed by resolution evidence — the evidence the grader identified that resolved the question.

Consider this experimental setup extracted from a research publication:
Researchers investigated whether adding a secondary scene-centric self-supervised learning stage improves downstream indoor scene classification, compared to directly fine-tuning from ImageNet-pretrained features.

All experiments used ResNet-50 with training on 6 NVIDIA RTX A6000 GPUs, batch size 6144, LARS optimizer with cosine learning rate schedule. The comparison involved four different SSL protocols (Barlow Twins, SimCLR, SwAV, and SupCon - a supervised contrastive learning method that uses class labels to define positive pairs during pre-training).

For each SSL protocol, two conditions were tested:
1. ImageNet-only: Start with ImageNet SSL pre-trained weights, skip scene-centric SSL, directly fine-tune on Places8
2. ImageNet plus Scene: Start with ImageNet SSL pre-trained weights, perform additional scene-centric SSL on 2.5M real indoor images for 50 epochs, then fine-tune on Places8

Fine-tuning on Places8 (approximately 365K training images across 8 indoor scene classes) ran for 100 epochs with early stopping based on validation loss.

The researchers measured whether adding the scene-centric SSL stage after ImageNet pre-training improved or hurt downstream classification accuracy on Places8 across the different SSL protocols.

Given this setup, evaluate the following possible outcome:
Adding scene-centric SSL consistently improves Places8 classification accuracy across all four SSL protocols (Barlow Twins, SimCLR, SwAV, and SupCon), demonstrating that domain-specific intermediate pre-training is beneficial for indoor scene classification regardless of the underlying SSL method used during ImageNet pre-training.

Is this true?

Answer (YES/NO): NO